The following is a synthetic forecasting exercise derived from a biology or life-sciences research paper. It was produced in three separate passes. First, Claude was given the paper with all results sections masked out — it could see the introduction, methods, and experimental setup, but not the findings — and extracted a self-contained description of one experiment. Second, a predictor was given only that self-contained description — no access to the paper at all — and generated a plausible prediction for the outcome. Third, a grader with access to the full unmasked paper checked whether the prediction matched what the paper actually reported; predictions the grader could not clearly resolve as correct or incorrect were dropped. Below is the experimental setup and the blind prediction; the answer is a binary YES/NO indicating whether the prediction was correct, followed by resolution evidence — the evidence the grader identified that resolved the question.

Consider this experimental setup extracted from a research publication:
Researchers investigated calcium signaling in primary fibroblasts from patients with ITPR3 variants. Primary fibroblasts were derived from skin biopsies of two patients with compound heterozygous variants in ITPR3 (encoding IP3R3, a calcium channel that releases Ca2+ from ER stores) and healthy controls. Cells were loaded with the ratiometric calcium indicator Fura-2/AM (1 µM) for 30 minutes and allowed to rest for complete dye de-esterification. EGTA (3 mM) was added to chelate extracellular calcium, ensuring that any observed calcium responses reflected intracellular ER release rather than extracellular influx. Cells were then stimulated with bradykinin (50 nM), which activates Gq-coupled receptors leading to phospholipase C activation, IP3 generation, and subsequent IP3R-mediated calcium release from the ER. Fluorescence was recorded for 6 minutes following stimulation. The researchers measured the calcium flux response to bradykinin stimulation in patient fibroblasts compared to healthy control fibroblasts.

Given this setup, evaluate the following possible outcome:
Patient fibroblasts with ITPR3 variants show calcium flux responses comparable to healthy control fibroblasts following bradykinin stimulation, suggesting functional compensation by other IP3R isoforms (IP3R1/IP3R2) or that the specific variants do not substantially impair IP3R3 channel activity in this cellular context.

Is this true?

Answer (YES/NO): NO